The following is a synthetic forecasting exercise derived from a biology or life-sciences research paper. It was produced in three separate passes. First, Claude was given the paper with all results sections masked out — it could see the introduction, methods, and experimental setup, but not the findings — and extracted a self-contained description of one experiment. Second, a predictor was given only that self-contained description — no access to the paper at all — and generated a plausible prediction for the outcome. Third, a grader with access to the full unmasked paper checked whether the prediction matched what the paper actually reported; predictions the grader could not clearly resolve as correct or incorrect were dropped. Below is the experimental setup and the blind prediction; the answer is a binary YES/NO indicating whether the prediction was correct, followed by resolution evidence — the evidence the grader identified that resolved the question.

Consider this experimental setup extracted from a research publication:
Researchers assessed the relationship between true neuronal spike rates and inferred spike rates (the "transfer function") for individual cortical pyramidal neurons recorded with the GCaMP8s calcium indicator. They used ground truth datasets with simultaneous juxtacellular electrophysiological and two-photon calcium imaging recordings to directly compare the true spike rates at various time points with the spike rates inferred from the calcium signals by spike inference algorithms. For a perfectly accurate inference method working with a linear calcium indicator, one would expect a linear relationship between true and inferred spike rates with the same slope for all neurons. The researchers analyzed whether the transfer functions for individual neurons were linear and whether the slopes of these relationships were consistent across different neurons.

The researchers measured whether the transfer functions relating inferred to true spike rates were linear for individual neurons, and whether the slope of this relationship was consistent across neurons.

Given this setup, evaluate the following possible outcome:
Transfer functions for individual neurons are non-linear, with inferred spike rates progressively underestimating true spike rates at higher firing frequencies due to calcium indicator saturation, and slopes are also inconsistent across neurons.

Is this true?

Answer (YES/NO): NO